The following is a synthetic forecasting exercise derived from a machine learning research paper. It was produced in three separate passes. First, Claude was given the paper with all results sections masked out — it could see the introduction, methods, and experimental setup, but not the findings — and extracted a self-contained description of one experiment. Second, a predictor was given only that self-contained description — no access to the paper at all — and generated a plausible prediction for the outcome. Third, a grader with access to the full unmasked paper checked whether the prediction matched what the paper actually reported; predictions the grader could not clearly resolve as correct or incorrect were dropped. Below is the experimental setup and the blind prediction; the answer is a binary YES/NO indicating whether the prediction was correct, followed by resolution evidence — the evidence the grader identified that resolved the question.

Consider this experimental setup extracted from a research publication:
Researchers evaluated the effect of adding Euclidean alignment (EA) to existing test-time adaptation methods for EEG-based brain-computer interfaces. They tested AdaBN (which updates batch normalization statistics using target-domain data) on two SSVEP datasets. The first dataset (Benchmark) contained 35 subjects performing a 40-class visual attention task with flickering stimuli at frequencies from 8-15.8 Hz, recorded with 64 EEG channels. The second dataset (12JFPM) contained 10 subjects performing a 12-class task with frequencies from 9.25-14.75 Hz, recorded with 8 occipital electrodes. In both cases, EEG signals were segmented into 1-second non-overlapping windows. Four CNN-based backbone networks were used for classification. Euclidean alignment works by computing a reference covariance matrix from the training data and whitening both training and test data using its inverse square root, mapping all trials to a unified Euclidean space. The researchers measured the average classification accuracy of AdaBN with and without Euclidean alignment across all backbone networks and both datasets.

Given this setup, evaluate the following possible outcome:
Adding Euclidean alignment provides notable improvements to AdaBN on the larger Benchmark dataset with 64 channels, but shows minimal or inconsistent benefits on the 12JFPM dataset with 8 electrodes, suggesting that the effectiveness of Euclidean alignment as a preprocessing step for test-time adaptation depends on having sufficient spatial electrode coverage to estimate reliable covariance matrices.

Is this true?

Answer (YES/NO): YES